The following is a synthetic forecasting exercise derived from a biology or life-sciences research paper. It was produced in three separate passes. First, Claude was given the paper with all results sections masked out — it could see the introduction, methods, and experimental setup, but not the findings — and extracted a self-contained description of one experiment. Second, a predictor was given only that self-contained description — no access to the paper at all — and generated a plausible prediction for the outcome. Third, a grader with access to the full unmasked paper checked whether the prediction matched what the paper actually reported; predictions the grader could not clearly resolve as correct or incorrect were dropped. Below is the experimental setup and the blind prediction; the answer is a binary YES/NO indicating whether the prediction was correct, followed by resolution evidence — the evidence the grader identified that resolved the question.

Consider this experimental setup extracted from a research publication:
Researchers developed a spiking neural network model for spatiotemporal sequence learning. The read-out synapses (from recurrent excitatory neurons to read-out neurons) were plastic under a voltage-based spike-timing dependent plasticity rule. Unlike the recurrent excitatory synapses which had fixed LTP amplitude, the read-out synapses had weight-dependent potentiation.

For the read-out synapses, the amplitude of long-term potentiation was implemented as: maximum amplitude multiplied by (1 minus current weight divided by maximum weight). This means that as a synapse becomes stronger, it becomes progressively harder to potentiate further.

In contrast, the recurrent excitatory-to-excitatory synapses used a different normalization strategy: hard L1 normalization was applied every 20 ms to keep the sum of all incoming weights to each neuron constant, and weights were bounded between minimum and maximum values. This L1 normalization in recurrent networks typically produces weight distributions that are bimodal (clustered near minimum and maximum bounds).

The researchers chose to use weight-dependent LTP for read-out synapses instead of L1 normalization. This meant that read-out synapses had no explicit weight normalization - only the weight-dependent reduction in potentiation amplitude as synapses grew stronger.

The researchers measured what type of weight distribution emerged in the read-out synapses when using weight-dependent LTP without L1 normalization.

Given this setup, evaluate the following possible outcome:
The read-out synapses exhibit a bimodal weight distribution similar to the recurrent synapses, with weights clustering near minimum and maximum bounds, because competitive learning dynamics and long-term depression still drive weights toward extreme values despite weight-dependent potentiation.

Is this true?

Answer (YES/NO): NO